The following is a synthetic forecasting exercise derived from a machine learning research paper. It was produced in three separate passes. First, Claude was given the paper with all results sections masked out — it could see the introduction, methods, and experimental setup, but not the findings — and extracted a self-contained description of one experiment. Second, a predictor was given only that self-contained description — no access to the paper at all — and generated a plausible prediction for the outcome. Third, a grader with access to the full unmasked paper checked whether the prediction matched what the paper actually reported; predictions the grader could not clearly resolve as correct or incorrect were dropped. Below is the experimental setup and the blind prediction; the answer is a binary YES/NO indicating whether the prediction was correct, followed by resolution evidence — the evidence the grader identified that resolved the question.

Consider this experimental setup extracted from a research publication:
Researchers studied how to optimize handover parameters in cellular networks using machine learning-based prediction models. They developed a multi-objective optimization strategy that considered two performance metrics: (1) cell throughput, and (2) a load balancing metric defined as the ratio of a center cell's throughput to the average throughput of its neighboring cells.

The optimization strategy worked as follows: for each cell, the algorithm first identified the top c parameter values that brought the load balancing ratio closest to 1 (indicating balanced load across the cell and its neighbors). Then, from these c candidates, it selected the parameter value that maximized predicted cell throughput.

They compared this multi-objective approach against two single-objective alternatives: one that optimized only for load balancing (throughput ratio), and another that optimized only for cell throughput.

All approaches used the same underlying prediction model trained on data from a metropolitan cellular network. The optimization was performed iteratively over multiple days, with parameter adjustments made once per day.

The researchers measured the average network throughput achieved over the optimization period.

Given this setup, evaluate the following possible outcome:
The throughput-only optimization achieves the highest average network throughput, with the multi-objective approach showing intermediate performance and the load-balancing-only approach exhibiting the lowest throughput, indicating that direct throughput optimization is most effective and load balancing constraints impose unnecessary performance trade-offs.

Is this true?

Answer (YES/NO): NO